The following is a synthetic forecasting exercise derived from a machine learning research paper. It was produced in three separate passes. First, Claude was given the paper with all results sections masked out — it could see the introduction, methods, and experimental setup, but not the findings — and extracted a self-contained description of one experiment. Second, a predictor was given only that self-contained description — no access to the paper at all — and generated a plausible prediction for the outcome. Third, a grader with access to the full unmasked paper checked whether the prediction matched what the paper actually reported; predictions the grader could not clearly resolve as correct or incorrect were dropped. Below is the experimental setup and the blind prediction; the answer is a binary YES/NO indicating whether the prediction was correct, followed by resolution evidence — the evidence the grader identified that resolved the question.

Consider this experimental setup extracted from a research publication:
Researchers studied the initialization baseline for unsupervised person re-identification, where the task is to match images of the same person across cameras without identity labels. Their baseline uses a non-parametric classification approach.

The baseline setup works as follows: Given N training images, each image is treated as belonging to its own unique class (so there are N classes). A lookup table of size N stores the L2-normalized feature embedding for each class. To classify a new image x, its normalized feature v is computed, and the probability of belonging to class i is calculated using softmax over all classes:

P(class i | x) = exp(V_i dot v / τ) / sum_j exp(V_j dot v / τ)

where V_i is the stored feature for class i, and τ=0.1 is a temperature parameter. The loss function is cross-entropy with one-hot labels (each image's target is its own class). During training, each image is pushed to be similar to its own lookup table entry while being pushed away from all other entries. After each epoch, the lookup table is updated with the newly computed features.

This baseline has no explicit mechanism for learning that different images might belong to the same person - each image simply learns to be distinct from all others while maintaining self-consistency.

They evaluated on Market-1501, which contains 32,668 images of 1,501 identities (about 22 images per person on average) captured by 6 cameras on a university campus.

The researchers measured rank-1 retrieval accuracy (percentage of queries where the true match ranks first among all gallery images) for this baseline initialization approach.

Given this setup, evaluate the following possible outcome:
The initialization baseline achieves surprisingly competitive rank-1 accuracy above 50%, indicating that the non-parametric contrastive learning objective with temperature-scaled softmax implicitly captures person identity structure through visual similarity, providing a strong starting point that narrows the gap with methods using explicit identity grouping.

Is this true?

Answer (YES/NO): NO